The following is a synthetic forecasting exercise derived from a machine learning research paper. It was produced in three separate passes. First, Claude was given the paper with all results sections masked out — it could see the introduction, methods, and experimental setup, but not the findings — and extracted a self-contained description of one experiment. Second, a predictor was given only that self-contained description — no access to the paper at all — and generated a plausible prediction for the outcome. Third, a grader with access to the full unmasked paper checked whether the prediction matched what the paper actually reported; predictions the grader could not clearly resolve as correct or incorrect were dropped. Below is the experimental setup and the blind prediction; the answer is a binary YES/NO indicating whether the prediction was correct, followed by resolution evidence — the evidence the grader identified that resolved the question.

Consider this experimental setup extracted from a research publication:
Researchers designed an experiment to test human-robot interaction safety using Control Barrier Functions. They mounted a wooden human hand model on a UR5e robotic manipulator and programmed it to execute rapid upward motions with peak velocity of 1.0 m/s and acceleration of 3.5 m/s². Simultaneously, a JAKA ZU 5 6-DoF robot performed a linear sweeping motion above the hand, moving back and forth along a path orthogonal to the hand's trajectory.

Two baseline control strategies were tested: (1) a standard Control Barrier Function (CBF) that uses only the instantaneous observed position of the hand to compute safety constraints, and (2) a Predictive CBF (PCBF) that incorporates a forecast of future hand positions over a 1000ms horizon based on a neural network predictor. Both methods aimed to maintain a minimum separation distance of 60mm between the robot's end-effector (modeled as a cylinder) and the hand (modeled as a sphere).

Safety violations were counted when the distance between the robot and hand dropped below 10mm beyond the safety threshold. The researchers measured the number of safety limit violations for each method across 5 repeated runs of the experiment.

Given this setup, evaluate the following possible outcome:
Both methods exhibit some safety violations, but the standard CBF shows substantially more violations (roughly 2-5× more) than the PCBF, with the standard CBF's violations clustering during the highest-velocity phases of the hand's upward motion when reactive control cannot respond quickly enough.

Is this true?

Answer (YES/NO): YES